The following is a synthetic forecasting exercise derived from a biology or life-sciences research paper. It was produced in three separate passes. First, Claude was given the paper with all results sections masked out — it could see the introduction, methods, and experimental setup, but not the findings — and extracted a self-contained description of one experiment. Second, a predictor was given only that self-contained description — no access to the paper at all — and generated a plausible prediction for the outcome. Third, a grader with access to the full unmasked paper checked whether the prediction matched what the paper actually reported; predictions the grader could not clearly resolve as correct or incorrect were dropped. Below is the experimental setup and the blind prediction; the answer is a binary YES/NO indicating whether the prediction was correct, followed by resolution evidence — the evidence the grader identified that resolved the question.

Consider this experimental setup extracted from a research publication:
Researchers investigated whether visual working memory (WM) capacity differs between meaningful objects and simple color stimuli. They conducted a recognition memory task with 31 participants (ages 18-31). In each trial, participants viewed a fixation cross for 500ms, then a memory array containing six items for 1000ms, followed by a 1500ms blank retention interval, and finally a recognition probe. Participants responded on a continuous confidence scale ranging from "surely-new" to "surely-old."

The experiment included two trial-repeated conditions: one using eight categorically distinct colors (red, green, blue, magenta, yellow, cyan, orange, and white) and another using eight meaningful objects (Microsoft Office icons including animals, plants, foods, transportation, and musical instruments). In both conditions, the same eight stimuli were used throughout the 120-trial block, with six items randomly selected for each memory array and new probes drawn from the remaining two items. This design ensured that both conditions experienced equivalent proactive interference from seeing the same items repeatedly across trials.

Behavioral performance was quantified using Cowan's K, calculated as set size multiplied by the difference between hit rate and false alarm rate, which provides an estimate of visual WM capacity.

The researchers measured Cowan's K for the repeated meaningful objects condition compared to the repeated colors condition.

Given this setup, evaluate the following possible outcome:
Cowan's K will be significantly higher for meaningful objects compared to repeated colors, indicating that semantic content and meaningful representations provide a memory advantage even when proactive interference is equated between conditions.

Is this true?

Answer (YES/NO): NO